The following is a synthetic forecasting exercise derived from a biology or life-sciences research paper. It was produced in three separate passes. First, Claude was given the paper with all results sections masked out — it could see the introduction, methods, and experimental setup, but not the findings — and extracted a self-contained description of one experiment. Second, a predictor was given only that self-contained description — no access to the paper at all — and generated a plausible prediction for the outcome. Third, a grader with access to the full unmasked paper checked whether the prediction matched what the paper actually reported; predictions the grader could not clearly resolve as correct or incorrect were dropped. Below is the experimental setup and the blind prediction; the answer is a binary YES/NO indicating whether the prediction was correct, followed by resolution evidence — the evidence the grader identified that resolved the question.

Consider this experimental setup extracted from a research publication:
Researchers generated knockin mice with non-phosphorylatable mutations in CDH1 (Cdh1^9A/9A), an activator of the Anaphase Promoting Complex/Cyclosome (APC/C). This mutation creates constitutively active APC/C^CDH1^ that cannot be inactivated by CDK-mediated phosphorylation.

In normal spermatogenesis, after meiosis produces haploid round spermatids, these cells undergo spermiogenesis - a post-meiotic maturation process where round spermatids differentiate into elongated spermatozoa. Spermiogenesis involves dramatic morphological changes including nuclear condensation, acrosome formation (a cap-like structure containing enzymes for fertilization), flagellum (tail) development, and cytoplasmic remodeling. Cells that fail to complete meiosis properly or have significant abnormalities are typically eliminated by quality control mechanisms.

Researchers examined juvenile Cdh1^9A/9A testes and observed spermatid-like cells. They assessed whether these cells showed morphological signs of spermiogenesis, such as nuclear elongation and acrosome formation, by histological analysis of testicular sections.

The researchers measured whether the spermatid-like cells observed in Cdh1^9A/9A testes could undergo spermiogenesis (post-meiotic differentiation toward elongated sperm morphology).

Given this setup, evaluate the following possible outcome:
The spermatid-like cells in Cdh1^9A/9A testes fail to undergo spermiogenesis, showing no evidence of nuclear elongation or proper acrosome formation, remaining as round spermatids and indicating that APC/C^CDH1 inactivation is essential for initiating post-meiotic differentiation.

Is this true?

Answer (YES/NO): NO